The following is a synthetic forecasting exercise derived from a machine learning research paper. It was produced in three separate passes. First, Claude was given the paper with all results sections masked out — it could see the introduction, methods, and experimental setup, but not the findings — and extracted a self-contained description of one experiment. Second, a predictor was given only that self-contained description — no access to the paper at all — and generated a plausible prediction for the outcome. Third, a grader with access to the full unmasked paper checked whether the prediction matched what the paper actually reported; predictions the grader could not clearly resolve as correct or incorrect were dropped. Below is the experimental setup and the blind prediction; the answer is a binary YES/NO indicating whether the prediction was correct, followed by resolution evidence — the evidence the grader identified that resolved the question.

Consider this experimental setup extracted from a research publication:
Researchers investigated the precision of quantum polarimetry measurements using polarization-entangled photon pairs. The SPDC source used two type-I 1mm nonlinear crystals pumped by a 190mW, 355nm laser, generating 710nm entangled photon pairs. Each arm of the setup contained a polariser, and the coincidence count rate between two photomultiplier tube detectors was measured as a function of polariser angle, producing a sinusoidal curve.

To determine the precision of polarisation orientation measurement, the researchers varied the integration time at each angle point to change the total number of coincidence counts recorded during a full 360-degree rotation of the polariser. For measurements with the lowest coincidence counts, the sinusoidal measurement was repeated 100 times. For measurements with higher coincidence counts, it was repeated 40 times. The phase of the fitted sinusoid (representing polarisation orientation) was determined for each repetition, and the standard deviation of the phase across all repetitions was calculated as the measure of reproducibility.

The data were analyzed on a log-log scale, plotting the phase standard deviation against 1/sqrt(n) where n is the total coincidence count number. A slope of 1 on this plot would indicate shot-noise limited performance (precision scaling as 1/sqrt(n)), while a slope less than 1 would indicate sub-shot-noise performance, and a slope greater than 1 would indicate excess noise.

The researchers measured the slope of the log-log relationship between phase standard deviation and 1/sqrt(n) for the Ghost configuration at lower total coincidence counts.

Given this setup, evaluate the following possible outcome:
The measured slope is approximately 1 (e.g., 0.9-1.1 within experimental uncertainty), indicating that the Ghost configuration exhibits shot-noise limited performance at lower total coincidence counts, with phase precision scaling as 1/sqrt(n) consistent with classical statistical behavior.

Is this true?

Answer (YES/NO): YES